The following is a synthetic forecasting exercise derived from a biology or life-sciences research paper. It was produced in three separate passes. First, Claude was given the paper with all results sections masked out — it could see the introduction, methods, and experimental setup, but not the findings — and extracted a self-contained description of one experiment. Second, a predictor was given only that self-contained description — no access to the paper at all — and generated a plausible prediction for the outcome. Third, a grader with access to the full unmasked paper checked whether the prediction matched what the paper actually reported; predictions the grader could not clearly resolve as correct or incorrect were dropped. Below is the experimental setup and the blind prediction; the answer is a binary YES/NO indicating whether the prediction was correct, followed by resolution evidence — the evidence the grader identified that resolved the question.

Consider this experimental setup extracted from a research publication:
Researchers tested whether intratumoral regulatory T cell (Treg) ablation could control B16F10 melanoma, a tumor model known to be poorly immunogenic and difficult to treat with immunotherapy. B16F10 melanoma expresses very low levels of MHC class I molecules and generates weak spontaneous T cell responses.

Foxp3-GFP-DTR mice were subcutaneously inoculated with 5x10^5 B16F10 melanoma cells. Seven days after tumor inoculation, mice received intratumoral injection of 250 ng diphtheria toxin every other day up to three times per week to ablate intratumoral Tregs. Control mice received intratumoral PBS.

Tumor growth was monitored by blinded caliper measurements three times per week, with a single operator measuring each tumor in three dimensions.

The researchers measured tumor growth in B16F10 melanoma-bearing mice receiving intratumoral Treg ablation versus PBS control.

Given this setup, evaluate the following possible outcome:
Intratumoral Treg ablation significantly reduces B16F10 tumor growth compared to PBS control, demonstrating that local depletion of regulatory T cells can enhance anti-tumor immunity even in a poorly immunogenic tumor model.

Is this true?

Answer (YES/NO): YES